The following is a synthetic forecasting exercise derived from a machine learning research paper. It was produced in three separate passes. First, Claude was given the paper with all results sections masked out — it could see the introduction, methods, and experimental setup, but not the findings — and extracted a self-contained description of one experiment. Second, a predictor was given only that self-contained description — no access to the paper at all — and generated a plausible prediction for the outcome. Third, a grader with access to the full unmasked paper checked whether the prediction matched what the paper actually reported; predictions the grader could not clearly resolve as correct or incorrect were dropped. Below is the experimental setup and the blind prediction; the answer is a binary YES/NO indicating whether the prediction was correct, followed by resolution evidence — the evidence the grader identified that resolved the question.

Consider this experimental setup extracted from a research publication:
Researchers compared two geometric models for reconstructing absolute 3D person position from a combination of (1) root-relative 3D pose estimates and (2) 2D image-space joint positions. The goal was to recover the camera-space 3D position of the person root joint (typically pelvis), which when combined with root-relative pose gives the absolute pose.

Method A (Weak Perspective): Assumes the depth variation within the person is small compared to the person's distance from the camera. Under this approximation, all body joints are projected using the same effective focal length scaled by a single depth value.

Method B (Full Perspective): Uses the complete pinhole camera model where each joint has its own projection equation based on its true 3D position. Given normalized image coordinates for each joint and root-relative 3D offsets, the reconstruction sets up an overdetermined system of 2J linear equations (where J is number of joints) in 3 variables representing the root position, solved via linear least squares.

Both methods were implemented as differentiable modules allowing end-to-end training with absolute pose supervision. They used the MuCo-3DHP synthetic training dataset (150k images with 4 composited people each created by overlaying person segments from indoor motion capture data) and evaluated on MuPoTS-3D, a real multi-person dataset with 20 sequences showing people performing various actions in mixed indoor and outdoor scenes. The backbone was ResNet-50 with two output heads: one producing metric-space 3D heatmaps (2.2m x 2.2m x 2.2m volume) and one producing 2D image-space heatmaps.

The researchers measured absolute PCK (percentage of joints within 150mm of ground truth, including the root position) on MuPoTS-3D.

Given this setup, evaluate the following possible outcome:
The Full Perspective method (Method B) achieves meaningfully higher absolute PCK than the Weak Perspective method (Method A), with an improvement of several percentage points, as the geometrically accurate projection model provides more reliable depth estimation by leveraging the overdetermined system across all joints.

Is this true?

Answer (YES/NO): NO